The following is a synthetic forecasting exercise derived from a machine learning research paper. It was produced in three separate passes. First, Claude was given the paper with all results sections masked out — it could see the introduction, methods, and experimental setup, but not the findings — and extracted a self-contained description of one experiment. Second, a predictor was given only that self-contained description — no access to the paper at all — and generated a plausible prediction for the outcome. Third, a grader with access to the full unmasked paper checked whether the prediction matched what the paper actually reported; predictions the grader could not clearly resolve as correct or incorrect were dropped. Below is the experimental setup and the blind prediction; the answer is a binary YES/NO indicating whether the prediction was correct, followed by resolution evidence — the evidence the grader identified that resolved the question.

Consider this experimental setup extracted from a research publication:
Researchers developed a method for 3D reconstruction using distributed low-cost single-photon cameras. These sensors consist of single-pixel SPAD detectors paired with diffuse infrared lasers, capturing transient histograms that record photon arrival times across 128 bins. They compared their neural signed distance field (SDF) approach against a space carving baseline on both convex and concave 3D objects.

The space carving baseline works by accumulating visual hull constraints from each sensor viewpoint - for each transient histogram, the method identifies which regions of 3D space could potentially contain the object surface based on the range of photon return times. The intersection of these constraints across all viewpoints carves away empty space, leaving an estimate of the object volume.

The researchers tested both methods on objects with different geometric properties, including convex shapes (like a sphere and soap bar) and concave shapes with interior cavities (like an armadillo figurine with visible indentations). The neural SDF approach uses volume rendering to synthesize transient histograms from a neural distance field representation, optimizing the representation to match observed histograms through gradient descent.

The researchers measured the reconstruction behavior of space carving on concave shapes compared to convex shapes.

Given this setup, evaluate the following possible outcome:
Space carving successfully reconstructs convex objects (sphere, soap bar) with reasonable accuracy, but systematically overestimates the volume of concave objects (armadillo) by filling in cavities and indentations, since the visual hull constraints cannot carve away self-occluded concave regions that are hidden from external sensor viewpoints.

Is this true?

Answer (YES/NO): NO